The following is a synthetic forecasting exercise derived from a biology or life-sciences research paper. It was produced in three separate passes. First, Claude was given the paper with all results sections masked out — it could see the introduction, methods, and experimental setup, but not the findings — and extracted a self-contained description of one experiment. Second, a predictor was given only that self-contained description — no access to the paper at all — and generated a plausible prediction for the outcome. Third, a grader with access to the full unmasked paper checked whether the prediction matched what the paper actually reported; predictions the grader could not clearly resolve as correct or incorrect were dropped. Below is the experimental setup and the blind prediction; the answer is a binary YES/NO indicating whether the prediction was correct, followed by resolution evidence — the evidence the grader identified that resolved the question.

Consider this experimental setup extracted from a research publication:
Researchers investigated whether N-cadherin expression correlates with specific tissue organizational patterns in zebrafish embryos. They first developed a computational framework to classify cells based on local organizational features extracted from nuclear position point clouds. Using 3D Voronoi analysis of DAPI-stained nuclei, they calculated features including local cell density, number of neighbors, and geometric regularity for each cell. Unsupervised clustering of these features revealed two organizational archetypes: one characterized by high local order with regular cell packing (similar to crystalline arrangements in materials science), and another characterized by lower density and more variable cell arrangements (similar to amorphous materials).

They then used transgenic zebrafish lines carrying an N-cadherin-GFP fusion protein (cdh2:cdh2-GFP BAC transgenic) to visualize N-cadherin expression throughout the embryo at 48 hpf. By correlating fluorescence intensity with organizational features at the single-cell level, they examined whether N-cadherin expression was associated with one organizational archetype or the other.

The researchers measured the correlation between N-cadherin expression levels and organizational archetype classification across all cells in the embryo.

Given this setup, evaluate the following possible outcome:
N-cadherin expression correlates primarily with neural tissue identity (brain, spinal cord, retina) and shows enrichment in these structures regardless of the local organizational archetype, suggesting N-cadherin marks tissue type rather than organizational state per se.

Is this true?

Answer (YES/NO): NO